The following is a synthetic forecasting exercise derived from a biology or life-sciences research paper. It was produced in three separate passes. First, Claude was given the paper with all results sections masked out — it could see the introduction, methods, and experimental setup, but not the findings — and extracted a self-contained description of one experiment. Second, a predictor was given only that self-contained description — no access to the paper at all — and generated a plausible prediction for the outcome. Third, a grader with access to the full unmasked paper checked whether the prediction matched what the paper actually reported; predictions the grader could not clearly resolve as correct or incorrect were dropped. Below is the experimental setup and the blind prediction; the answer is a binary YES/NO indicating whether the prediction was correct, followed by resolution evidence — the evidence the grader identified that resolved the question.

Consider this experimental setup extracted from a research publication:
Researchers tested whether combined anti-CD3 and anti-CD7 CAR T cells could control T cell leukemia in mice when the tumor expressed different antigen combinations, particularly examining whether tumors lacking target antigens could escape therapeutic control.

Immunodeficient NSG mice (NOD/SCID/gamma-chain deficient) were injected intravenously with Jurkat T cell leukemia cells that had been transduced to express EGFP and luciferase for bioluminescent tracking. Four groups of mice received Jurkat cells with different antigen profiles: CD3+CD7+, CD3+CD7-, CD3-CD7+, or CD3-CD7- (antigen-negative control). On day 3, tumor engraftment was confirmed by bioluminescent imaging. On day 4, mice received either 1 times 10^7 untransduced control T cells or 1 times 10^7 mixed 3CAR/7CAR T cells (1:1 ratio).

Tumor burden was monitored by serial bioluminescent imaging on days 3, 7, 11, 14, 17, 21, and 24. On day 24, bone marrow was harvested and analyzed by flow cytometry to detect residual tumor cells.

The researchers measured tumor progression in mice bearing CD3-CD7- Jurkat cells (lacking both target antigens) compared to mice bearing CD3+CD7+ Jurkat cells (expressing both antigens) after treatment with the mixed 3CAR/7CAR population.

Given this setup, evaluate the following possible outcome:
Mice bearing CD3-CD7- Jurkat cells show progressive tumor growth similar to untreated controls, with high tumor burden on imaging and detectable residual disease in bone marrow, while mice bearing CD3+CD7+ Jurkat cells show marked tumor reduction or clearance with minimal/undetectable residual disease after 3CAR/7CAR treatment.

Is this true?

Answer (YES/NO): YES